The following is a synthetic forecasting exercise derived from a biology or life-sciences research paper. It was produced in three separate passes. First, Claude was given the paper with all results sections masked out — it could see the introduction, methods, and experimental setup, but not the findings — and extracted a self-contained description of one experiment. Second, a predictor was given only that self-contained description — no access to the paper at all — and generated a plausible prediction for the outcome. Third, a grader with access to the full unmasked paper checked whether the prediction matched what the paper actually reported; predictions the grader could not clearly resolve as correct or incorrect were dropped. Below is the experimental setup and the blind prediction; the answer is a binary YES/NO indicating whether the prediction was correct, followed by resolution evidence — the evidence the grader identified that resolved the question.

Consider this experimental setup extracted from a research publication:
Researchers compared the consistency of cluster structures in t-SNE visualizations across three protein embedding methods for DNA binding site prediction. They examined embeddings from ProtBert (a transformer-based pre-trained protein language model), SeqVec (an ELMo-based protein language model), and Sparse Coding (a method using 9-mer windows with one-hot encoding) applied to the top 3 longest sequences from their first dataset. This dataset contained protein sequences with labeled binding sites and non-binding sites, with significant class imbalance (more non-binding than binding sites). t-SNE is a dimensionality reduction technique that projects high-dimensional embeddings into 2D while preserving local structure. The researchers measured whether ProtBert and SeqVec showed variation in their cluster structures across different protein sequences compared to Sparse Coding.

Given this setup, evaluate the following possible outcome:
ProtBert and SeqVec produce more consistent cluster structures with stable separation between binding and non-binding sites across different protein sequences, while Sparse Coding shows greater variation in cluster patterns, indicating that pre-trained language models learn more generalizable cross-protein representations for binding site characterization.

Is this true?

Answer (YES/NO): NO